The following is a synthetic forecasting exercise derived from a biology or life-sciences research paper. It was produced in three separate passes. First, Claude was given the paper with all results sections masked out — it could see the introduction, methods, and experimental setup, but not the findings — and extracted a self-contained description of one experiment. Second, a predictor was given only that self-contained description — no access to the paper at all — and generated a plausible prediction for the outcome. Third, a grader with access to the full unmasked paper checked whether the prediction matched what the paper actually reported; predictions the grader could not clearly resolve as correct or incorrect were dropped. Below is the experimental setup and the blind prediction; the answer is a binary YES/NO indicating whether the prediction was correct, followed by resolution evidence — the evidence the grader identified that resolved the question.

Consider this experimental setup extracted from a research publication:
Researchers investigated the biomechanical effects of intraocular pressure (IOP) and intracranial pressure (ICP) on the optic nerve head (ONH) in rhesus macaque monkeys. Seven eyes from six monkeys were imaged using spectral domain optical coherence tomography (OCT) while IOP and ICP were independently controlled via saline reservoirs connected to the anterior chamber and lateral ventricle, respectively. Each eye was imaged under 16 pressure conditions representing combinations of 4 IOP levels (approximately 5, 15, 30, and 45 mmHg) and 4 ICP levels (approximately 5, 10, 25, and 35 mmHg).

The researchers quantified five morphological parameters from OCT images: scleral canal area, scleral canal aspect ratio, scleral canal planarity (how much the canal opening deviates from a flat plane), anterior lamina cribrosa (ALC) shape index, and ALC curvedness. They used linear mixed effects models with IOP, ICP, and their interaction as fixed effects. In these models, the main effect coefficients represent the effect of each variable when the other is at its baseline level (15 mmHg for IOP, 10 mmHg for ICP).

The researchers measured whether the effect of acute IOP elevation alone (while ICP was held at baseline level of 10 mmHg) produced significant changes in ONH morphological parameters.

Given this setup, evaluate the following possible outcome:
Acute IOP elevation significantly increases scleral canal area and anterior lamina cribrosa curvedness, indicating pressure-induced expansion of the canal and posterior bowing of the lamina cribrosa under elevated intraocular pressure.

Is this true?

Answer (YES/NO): NO